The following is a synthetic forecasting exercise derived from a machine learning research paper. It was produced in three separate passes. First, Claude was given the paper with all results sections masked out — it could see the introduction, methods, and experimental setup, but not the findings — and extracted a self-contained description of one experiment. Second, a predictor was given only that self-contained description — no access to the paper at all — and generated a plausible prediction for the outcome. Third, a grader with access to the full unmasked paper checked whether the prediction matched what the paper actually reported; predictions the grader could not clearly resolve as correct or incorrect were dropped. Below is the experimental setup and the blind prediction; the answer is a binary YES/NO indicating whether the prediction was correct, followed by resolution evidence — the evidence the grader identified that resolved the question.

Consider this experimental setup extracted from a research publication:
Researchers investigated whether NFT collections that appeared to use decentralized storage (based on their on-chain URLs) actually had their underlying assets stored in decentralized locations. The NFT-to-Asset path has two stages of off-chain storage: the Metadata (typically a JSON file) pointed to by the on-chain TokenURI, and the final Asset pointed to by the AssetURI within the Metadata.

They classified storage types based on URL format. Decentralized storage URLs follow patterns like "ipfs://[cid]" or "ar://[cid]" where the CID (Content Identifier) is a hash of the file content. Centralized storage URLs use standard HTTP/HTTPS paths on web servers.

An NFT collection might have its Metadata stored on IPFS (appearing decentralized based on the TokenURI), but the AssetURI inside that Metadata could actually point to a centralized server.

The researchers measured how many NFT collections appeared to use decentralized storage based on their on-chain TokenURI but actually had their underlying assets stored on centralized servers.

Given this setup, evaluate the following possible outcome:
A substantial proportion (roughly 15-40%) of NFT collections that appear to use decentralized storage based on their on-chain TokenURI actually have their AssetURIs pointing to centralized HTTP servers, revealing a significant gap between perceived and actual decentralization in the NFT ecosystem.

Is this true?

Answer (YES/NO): NO